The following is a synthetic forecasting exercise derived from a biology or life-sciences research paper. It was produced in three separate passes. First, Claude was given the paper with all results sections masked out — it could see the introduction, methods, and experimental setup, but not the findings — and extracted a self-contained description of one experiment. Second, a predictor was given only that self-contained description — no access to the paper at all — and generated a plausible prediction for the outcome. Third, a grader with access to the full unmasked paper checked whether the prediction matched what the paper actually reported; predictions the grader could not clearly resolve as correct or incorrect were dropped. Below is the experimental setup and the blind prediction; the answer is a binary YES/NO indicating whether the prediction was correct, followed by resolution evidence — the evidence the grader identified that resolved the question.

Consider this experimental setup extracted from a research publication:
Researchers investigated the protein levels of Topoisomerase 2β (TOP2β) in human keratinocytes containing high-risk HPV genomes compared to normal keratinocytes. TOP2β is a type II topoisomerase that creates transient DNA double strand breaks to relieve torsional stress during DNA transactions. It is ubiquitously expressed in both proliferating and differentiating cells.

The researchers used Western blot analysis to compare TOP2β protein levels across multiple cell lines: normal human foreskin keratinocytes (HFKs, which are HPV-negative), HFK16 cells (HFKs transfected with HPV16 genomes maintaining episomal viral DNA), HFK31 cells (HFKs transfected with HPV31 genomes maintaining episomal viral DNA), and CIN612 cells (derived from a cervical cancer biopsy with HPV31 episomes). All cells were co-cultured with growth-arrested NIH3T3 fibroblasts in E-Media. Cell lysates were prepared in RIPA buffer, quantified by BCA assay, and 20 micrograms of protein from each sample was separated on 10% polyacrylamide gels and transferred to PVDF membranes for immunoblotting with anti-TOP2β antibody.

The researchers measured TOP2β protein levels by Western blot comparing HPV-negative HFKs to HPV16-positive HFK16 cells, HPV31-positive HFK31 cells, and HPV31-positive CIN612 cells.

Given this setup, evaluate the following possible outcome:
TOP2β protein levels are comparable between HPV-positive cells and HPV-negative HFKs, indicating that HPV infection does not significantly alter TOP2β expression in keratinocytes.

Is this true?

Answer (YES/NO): NO